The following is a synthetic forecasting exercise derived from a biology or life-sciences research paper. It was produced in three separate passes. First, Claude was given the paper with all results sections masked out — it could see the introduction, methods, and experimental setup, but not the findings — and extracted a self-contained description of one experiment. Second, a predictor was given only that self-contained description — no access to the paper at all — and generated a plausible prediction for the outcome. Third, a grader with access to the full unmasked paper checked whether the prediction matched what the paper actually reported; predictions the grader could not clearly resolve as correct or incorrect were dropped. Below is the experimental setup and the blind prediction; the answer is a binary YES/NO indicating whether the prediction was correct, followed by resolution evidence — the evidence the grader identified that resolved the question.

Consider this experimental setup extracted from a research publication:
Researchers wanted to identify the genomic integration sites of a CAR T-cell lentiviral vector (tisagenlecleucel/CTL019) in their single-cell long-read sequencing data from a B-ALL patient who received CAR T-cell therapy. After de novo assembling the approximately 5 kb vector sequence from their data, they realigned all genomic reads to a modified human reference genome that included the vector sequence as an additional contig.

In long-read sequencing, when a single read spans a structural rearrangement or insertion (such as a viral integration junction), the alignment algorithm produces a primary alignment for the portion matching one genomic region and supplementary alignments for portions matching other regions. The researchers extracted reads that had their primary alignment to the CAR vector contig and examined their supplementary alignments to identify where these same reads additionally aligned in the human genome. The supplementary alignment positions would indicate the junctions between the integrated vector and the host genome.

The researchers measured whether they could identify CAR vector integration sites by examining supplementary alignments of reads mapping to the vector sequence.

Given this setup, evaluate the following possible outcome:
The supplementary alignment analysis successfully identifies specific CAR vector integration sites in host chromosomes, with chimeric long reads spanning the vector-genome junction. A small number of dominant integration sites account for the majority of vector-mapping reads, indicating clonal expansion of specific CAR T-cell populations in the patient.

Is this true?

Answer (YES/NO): NO